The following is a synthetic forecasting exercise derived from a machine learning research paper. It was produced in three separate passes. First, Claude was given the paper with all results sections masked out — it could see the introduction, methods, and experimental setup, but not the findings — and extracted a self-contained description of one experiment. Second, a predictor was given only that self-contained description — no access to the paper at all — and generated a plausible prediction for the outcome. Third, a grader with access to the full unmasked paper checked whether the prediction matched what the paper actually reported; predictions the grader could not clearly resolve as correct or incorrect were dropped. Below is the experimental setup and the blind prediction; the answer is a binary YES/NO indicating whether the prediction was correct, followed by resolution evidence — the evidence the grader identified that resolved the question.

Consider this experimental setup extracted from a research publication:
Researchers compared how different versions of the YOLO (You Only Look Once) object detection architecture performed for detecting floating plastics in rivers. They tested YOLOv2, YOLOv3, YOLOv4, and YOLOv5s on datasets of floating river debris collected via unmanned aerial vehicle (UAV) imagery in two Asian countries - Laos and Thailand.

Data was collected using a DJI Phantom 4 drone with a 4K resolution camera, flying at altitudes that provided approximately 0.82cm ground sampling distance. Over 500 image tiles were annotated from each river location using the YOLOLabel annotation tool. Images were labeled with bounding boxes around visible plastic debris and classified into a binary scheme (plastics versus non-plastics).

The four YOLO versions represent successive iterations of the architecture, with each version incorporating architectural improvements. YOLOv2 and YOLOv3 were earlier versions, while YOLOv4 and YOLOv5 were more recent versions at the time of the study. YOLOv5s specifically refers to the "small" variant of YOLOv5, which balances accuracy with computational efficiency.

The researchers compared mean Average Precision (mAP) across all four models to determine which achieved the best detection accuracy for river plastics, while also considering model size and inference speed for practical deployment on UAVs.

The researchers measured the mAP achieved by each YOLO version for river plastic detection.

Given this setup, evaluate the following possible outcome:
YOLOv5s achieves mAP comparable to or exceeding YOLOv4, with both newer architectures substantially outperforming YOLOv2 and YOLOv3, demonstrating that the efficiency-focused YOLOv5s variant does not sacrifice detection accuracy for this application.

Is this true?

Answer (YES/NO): NO